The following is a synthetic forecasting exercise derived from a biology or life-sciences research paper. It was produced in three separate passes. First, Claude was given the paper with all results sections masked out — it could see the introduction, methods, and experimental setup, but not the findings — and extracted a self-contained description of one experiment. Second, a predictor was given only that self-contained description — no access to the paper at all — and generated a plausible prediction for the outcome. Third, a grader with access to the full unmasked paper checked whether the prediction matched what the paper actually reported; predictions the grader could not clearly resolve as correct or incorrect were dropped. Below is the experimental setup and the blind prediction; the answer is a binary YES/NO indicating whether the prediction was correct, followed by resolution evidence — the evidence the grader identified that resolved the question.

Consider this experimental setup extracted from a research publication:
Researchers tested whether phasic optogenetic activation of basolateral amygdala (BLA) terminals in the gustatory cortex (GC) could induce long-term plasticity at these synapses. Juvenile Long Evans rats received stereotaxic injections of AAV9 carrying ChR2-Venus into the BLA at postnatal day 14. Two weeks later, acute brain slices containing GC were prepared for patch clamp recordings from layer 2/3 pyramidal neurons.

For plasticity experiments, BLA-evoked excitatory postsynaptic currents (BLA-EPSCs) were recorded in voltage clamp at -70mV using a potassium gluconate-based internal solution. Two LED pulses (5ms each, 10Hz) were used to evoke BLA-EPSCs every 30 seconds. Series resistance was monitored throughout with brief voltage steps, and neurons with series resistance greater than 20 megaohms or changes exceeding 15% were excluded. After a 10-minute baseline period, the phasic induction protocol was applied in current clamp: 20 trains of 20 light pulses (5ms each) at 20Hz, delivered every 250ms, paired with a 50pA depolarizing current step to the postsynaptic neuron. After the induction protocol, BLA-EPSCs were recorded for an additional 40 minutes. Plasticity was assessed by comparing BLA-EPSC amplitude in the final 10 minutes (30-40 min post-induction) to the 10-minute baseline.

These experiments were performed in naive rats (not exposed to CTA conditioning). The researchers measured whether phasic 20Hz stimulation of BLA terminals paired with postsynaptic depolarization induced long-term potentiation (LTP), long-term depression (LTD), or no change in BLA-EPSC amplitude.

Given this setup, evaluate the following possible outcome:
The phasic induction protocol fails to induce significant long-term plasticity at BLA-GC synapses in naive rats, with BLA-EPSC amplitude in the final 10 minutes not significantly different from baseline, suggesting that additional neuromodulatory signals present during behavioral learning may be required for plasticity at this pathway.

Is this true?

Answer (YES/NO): NO